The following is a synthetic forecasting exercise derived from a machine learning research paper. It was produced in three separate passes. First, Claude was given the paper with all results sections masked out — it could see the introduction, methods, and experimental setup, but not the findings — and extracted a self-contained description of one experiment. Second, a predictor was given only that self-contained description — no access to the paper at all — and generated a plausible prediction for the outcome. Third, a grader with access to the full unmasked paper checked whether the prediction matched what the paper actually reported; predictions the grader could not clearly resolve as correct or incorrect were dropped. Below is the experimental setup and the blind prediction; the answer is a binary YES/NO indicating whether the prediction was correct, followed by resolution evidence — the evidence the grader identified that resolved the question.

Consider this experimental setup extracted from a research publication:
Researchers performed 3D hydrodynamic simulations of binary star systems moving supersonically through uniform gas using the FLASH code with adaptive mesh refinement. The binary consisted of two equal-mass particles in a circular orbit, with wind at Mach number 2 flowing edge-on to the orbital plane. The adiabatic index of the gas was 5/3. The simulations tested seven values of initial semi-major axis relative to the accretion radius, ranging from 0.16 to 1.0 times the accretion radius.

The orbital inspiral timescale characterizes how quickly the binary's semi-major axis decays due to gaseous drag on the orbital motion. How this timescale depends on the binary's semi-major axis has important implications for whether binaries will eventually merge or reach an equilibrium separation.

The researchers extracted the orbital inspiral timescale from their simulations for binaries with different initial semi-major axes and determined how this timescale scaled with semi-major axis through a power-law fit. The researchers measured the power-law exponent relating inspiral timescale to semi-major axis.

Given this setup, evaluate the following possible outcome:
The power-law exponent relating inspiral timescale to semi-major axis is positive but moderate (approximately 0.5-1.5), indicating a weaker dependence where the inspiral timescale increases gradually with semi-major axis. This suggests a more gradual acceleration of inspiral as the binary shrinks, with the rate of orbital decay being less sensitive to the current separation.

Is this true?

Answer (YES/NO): NO